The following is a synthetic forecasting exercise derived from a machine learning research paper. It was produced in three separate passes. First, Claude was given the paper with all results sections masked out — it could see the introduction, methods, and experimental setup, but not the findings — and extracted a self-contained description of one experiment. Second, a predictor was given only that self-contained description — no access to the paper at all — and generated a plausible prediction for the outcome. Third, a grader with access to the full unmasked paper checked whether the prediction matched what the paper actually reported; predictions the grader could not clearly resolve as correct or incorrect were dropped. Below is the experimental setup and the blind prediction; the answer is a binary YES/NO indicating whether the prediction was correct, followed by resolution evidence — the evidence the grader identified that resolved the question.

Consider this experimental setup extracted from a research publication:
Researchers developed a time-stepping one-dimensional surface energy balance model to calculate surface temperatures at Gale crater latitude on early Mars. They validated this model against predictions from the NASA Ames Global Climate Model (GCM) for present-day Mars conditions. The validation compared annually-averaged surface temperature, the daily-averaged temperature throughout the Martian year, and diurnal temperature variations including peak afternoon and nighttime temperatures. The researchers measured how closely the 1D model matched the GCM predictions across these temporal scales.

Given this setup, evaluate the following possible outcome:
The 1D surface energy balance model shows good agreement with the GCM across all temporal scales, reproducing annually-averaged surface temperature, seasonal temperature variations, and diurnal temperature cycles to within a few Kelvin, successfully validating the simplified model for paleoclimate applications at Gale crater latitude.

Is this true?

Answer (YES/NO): YES